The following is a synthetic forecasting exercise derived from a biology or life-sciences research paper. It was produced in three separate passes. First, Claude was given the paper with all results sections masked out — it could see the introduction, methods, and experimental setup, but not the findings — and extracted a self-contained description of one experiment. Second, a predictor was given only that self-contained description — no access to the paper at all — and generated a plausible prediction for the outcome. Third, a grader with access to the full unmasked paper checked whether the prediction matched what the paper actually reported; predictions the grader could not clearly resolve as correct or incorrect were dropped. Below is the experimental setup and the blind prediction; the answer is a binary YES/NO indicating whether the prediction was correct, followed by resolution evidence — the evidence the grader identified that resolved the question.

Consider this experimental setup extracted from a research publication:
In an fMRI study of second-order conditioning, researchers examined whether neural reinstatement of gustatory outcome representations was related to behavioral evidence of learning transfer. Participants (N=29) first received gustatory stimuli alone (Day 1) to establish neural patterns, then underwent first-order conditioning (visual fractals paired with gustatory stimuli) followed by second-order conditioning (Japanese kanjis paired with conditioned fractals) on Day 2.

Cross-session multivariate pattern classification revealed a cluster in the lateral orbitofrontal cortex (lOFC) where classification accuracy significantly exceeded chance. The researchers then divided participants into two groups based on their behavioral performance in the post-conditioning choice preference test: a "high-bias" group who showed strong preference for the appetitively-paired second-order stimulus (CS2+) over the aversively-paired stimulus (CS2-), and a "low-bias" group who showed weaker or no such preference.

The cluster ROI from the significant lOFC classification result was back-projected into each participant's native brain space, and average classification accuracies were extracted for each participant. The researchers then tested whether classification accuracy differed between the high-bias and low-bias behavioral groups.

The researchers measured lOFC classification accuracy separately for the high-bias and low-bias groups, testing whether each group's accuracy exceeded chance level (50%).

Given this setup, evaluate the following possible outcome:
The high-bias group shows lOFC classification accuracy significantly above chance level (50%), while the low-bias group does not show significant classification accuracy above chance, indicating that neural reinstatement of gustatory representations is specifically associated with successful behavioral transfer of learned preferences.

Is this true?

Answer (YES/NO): YES